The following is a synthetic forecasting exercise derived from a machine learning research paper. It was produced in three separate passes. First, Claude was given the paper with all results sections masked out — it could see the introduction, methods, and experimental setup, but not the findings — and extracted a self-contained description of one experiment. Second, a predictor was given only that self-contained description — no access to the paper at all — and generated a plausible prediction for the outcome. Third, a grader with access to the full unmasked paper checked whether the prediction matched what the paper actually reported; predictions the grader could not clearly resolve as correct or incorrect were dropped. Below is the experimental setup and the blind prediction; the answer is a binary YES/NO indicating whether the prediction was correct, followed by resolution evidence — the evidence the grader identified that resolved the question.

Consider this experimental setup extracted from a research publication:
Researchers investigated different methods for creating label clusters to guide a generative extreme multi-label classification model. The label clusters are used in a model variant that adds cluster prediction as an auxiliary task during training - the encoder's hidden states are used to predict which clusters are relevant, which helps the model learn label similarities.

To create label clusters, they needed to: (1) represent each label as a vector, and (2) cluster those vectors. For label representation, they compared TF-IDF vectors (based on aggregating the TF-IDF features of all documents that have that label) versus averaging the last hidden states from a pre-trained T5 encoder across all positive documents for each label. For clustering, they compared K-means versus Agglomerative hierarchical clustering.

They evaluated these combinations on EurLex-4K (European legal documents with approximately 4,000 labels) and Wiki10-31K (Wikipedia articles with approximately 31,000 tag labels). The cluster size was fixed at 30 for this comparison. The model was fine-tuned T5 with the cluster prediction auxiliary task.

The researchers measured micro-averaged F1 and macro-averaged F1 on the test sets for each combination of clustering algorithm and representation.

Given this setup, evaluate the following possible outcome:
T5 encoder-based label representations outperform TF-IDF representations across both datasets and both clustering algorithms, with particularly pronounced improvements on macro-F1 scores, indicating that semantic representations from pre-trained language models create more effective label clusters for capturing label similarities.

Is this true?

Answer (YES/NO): NO